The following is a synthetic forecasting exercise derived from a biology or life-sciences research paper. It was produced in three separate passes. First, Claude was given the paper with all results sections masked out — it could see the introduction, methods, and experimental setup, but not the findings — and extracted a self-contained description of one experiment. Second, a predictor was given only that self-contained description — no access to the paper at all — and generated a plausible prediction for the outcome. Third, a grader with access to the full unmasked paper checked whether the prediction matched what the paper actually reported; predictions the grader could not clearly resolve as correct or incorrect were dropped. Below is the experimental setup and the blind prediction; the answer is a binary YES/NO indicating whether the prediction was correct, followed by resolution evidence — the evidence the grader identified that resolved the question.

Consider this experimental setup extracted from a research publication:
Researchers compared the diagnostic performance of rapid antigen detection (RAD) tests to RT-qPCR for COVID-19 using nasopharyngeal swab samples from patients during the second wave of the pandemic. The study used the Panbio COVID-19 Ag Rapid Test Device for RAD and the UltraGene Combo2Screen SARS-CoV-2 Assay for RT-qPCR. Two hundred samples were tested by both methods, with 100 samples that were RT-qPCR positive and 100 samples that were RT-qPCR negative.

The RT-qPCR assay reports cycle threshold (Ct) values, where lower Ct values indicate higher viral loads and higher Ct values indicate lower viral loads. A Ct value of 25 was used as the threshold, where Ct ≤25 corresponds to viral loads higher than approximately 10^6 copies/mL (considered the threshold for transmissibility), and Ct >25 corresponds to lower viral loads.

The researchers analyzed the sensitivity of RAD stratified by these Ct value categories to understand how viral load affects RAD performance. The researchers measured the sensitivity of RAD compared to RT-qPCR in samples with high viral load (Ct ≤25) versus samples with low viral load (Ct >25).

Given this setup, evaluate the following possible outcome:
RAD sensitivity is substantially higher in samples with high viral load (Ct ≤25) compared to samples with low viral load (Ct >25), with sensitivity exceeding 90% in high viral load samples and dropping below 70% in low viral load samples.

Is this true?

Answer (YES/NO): YES